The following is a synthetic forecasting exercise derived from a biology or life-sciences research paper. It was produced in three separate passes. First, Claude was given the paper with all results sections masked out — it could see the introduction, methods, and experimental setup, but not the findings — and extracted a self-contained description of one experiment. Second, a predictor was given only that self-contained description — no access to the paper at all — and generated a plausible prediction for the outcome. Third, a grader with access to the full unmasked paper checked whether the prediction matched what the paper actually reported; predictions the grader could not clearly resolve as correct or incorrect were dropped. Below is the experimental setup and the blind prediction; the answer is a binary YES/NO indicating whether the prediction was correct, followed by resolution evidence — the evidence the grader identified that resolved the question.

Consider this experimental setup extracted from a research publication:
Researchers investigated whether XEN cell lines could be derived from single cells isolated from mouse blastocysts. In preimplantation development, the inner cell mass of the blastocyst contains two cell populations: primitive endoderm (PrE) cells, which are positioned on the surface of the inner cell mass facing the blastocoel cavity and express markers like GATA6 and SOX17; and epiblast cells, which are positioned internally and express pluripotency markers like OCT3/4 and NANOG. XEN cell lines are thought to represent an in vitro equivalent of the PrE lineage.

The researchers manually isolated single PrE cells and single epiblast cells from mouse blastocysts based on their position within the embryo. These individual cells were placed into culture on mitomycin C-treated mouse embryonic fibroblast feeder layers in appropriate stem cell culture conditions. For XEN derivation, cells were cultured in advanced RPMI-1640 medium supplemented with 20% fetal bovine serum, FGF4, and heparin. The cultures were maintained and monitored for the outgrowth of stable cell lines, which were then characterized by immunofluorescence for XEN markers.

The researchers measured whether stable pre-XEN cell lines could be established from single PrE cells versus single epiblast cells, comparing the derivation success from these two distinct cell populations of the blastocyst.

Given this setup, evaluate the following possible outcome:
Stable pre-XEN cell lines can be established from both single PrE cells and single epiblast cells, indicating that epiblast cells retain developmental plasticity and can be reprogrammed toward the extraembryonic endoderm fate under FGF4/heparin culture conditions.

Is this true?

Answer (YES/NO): YES